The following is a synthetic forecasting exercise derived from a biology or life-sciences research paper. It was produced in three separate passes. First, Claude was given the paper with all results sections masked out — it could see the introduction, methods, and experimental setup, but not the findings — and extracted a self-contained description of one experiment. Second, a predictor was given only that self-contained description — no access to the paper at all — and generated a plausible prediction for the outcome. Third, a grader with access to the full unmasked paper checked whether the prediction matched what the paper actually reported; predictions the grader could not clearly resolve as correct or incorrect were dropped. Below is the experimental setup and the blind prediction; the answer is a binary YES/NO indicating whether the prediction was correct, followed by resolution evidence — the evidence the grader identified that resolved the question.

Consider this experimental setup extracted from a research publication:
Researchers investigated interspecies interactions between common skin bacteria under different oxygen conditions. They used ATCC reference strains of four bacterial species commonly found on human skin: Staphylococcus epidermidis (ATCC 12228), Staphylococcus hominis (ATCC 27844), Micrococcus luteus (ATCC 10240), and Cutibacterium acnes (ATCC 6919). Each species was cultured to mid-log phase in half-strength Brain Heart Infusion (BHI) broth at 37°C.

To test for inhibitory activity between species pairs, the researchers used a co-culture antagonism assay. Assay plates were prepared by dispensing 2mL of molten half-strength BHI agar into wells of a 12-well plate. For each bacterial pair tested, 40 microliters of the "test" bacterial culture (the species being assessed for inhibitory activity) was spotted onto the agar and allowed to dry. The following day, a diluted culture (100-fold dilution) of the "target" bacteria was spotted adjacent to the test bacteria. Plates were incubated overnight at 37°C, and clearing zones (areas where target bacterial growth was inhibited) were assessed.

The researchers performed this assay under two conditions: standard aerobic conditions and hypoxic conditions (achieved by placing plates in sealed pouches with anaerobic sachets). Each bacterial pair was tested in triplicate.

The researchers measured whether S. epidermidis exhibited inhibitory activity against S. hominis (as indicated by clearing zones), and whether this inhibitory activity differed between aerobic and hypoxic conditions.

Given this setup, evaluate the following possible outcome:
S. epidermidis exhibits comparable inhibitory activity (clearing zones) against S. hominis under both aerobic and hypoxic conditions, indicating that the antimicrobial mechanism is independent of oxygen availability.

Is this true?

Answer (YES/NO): NO